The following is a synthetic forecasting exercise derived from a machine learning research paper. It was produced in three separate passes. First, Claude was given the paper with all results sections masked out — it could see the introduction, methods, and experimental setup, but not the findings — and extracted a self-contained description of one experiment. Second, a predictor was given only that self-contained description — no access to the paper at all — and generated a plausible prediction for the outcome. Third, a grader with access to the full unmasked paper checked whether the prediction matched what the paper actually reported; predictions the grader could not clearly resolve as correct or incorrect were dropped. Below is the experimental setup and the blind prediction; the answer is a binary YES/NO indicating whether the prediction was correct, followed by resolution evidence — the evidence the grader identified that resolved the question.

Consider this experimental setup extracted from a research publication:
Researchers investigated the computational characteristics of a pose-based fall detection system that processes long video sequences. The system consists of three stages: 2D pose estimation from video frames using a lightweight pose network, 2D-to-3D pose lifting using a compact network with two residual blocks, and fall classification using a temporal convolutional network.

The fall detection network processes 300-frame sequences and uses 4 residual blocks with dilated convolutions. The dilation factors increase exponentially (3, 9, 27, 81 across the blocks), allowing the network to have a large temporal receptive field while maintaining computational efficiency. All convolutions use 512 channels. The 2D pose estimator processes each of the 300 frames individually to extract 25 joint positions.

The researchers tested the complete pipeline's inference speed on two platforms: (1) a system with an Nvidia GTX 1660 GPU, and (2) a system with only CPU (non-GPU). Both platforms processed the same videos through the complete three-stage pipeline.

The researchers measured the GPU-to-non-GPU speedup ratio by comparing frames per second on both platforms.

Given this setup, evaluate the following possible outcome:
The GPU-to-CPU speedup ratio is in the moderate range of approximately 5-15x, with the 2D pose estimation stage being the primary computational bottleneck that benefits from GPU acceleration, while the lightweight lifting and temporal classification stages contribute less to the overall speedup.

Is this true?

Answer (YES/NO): NO